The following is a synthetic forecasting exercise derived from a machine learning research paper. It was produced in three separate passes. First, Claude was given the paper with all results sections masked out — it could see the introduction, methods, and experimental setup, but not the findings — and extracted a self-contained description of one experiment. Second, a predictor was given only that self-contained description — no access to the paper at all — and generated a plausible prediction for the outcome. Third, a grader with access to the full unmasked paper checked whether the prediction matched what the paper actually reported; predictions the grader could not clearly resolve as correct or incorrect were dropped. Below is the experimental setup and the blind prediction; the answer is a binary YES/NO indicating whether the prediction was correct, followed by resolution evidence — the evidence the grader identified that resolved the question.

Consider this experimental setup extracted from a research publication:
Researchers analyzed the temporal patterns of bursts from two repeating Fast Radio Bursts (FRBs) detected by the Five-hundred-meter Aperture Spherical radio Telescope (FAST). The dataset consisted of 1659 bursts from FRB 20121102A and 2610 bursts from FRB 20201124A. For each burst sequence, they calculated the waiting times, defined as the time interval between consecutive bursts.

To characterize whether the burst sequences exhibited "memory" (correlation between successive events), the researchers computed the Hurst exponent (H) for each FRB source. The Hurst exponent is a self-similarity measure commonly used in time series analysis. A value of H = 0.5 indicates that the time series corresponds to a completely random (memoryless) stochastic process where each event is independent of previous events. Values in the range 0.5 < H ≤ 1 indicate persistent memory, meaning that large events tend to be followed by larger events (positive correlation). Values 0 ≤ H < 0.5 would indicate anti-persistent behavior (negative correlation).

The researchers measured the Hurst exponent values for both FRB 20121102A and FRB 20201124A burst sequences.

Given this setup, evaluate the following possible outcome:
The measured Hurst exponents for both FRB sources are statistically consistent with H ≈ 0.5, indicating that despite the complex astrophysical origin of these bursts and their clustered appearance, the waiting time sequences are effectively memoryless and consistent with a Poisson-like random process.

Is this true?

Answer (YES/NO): NO